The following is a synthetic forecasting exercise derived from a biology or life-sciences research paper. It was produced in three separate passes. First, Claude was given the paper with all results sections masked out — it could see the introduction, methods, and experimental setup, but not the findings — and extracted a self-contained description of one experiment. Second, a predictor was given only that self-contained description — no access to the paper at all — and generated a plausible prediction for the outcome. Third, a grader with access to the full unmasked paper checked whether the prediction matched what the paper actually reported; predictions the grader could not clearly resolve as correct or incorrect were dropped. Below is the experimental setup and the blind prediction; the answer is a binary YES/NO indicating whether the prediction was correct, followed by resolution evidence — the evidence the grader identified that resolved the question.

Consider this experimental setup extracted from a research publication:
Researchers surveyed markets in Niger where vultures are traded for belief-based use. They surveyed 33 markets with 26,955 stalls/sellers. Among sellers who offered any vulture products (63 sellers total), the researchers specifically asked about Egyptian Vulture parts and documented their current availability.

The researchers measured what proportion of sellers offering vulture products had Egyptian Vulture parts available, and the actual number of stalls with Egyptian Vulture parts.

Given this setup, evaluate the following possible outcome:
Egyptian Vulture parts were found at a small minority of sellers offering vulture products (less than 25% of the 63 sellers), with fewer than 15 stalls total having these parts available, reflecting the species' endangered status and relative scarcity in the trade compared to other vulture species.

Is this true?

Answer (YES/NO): YES